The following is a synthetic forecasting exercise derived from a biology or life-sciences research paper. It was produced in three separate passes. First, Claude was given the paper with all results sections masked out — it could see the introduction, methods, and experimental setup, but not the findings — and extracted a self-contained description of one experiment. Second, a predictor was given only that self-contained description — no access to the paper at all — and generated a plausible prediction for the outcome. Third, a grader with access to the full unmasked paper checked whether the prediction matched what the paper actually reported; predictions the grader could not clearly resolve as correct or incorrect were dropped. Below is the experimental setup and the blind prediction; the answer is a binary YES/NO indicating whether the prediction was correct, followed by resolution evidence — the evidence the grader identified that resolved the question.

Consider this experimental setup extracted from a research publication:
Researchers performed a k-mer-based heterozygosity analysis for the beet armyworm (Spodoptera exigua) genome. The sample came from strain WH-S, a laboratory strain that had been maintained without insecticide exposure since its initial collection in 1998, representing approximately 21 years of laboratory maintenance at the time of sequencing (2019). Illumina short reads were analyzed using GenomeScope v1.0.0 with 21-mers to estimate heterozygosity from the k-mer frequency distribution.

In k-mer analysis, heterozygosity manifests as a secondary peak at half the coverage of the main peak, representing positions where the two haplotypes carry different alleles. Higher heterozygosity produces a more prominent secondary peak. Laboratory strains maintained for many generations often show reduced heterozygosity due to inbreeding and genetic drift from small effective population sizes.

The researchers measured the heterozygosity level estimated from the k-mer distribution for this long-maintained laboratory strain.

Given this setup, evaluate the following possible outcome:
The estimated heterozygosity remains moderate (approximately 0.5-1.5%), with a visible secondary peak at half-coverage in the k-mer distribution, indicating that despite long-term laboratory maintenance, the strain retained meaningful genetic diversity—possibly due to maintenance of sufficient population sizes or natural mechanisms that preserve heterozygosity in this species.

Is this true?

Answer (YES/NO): YES